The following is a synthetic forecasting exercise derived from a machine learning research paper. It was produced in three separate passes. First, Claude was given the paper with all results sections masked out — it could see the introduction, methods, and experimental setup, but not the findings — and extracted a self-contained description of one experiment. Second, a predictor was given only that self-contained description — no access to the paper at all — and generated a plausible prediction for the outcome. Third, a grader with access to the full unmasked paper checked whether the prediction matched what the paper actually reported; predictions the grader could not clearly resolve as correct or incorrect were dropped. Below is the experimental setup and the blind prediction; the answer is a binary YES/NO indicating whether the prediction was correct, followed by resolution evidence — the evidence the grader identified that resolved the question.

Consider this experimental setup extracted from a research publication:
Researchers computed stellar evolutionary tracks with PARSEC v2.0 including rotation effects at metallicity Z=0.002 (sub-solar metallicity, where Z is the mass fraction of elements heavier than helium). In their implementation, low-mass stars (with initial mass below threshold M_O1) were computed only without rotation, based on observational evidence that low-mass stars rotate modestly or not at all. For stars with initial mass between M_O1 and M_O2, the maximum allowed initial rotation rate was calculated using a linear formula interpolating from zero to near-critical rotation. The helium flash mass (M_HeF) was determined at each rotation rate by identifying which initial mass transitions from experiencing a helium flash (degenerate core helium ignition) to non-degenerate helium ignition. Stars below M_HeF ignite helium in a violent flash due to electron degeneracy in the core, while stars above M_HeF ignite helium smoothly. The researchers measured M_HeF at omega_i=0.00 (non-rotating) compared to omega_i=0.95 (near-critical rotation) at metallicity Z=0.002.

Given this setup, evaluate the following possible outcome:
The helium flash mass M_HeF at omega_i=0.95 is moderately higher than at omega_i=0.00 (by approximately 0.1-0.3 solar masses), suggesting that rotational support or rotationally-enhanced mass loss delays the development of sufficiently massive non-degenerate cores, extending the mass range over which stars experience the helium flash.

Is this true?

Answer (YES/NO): NO